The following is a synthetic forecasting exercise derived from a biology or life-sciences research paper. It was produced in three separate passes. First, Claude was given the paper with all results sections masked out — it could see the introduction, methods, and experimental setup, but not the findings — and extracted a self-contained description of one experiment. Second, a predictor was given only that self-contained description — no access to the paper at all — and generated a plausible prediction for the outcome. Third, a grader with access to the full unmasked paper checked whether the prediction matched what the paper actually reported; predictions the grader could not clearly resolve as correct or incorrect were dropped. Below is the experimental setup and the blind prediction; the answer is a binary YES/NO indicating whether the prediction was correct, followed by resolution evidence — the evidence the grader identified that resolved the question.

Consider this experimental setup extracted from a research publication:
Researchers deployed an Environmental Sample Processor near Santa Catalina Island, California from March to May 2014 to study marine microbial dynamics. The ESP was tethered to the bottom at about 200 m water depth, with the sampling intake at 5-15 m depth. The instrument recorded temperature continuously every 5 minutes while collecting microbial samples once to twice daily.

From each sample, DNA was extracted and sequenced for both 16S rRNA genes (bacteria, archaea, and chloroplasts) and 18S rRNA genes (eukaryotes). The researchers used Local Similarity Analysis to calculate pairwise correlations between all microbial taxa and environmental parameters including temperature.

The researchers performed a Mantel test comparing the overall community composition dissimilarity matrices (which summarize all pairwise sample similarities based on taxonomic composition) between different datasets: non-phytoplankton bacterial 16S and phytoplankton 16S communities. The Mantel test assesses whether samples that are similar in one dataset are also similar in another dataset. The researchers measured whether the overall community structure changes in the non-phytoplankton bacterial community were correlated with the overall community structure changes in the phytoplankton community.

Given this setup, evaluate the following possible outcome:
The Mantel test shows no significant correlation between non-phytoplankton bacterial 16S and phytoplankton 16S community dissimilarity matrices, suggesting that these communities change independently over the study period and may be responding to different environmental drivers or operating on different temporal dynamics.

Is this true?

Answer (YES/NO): NO